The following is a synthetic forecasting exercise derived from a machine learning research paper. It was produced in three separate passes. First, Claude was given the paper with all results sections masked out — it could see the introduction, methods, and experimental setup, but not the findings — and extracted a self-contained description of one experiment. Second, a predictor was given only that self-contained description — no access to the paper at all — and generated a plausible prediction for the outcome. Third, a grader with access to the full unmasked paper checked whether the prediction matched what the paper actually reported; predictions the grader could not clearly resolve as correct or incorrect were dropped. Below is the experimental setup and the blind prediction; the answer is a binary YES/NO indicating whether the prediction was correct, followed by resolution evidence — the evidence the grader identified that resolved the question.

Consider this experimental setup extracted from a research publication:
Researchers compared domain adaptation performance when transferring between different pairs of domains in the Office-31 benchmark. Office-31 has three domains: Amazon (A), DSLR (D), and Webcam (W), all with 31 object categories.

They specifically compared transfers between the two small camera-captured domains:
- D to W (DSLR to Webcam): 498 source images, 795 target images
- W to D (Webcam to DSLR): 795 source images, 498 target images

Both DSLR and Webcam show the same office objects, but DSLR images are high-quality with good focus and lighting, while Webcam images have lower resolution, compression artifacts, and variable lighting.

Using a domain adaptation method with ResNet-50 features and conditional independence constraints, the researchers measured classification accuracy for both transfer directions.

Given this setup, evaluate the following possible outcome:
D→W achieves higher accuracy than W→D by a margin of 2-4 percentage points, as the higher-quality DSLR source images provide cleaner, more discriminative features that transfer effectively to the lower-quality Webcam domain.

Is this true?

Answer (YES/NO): NO